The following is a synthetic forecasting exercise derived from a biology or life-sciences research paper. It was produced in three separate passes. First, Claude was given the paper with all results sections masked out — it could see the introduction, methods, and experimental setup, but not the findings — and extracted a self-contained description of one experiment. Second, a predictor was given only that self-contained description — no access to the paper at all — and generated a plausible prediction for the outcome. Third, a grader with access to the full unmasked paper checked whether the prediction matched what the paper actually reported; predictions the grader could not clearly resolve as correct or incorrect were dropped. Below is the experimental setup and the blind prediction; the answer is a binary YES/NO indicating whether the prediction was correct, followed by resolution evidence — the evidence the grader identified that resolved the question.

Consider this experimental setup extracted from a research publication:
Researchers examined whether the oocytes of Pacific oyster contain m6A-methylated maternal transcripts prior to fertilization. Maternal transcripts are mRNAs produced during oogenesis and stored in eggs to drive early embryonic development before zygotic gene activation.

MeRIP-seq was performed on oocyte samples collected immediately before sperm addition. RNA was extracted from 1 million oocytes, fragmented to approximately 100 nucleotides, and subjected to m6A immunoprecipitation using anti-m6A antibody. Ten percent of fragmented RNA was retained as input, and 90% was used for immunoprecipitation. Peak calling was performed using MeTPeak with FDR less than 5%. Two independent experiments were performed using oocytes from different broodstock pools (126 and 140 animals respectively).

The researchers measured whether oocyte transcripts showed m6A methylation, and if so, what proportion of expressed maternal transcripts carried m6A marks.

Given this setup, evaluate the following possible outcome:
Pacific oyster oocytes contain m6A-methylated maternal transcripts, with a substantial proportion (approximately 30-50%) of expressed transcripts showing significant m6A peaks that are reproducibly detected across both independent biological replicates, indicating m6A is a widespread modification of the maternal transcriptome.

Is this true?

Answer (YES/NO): YES